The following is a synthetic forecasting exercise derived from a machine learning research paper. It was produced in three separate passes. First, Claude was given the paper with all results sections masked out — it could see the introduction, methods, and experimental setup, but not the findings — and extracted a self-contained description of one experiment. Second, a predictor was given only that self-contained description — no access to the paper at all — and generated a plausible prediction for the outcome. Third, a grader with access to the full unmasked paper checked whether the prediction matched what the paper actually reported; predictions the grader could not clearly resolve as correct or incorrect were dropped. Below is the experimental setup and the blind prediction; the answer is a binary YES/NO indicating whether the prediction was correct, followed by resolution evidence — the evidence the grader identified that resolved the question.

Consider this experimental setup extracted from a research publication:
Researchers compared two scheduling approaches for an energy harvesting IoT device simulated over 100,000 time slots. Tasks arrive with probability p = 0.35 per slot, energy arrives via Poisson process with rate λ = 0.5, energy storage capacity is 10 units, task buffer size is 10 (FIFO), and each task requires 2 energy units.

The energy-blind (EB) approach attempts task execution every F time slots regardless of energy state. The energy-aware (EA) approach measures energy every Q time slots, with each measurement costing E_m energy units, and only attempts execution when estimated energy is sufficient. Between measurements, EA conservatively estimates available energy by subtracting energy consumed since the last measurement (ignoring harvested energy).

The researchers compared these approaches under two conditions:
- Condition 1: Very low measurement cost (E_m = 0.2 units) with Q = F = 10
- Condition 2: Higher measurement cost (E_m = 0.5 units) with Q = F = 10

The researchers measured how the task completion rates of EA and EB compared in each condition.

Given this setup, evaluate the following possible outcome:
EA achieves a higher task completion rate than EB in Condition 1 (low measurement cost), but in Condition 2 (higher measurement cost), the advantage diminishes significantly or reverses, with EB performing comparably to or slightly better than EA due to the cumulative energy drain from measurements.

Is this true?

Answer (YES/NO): NO